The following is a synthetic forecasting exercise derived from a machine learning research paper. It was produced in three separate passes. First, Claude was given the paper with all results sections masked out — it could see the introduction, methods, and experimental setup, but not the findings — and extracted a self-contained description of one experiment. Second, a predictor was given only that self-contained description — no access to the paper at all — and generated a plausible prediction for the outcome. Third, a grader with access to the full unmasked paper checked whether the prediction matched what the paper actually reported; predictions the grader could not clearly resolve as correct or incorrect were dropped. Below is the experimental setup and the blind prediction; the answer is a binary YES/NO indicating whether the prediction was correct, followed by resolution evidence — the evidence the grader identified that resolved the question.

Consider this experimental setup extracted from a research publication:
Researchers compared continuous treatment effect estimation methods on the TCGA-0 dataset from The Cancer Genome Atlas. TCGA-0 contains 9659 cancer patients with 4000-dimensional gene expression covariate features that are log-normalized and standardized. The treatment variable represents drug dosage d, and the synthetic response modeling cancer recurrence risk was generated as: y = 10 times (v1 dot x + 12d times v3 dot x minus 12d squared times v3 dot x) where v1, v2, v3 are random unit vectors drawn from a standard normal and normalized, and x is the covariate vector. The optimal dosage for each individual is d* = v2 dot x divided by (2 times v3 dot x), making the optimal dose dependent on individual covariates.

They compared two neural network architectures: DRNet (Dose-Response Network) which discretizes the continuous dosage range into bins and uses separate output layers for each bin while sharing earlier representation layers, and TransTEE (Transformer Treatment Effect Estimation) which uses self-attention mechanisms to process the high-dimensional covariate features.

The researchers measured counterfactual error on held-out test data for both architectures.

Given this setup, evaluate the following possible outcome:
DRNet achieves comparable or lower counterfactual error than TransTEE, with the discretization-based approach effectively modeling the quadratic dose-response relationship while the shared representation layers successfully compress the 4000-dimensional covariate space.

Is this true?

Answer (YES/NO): NO